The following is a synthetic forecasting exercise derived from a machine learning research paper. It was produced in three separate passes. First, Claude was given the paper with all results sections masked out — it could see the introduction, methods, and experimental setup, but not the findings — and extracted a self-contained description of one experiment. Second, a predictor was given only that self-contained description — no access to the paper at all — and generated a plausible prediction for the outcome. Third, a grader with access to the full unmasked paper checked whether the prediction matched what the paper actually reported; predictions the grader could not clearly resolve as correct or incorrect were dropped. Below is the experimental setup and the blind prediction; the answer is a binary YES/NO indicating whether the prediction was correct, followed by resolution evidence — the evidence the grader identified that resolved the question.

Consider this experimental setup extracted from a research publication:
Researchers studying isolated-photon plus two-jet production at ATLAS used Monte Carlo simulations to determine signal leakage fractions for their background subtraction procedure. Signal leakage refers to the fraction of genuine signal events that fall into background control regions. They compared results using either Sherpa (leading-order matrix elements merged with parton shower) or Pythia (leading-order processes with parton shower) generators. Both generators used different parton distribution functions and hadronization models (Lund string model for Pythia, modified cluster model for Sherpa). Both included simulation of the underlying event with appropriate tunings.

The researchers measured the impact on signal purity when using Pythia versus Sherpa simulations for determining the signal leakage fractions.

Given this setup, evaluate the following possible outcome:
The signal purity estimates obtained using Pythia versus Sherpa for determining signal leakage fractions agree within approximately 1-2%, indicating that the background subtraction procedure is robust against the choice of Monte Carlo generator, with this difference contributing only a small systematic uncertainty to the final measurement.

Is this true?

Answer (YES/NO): NO